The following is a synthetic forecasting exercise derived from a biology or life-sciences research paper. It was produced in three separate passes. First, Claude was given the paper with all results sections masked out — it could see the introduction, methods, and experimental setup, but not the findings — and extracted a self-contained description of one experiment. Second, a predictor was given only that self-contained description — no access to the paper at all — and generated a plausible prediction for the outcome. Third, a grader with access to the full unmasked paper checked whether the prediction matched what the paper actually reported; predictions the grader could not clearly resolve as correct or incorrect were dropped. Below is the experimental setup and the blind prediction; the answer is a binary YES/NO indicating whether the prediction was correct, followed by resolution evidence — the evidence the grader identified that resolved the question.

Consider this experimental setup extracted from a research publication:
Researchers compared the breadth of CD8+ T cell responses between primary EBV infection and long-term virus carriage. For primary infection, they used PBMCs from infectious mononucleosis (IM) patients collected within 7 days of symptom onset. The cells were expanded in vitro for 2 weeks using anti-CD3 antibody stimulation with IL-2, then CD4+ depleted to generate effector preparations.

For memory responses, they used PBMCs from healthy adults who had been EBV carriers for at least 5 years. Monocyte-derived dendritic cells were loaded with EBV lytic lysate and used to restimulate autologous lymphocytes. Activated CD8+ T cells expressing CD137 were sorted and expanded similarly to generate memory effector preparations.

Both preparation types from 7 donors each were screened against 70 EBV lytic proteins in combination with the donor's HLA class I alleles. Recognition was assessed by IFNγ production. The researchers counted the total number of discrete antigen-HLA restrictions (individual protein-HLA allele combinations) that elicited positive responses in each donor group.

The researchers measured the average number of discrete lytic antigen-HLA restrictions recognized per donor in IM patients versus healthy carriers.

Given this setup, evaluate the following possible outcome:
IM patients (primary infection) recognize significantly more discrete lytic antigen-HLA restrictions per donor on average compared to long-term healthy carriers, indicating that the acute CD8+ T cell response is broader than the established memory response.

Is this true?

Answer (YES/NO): YES